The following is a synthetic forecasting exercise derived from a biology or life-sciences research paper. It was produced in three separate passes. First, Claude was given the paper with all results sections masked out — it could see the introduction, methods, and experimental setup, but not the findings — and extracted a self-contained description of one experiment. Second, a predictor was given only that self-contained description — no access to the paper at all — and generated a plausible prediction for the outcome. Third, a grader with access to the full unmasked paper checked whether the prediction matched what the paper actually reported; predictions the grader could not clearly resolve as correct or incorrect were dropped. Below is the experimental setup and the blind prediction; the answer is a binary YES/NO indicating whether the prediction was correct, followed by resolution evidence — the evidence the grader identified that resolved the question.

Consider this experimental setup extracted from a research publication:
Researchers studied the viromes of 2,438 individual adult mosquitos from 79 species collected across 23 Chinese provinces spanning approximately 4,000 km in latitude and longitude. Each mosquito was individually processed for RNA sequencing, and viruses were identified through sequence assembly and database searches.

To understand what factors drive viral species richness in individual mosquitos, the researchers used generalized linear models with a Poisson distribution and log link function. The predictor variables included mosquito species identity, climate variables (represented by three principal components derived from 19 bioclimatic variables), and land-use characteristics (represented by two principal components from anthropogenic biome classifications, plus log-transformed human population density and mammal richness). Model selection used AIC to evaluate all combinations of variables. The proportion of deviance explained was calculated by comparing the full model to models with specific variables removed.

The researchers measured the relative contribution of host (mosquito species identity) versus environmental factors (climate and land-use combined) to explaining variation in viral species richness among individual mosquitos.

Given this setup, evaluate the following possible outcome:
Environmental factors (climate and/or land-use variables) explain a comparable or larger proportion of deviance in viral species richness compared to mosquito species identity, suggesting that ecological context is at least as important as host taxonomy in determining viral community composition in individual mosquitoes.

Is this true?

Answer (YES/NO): NO